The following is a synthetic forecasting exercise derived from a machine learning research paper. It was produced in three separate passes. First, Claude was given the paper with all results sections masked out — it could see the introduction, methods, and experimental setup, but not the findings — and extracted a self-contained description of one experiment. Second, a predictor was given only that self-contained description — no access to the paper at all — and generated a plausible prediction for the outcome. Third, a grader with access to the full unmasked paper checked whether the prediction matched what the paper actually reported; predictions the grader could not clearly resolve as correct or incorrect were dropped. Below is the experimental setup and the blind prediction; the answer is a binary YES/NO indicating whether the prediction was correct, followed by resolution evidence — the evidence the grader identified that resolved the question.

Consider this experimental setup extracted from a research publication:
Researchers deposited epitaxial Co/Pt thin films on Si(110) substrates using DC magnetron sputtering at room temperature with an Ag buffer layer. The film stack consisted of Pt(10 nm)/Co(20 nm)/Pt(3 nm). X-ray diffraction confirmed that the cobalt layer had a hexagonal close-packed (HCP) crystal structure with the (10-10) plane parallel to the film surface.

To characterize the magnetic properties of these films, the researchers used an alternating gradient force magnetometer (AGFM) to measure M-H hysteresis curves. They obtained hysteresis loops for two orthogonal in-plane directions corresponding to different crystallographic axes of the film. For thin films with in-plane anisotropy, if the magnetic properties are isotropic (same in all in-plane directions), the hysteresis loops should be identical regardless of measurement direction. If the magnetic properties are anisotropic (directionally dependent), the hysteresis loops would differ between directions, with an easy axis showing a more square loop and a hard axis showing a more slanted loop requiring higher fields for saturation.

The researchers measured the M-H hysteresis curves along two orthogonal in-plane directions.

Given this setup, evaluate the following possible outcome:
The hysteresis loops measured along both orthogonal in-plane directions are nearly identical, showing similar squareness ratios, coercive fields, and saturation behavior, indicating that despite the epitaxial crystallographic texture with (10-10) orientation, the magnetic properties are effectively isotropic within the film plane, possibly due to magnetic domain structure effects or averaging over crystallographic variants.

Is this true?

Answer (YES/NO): NO